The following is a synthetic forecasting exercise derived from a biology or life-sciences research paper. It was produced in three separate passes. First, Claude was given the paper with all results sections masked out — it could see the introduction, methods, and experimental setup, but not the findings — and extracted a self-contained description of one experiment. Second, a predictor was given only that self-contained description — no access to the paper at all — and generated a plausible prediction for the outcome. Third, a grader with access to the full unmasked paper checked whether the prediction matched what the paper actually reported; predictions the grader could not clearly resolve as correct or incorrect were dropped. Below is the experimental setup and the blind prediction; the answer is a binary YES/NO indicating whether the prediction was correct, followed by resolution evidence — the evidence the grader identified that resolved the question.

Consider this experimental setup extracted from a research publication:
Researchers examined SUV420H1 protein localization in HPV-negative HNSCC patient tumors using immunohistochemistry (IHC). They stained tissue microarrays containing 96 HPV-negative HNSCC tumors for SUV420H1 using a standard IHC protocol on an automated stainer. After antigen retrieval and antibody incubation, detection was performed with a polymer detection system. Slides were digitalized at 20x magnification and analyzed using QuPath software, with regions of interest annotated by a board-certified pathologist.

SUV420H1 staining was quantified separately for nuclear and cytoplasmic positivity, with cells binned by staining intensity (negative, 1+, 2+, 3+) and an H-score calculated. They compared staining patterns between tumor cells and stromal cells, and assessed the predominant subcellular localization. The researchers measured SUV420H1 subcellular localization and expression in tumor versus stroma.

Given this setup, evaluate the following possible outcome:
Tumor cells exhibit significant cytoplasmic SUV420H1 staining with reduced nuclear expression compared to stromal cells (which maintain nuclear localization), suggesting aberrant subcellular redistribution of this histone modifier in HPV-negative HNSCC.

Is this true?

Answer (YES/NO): NO